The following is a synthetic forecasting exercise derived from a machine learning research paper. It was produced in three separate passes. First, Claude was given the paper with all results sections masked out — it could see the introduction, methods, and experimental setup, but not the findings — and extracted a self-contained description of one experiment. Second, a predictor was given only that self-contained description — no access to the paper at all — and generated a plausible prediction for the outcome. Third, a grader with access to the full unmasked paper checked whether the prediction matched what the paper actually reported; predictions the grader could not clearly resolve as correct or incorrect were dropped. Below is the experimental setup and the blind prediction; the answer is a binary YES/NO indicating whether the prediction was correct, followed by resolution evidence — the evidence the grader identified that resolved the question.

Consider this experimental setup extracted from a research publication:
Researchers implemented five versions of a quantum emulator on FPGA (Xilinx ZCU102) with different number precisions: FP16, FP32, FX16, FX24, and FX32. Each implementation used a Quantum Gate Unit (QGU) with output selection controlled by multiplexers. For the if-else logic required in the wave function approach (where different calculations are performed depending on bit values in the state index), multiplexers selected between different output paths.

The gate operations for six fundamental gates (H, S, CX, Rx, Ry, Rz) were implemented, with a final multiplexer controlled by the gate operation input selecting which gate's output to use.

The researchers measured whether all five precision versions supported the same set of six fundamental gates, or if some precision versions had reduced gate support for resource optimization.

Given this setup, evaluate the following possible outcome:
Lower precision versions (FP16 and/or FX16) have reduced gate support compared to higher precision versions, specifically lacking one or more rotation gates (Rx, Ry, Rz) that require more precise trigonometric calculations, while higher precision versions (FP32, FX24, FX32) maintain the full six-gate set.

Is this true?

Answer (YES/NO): NO